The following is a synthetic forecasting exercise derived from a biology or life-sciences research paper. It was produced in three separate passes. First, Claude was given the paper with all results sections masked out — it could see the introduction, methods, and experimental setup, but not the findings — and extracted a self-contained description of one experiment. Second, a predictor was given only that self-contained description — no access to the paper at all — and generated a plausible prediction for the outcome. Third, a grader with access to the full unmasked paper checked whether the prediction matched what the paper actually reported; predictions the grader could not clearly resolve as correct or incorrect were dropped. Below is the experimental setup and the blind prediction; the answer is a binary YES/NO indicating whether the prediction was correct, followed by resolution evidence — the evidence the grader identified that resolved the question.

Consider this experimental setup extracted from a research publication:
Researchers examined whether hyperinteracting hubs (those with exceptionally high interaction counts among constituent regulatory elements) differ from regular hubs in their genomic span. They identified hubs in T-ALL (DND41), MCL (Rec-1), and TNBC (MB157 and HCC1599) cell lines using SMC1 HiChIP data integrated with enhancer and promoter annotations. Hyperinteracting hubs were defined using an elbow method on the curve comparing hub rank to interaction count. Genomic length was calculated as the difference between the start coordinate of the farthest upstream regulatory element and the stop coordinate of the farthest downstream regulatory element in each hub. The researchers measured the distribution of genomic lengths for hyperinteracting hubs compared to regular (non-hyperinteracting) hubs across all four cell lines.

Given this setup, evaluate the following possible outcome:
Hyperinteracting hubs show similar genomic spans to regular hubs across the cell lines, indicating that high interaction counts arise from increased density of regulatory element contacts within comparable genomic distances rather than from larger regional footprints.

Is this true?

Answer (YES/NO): NO